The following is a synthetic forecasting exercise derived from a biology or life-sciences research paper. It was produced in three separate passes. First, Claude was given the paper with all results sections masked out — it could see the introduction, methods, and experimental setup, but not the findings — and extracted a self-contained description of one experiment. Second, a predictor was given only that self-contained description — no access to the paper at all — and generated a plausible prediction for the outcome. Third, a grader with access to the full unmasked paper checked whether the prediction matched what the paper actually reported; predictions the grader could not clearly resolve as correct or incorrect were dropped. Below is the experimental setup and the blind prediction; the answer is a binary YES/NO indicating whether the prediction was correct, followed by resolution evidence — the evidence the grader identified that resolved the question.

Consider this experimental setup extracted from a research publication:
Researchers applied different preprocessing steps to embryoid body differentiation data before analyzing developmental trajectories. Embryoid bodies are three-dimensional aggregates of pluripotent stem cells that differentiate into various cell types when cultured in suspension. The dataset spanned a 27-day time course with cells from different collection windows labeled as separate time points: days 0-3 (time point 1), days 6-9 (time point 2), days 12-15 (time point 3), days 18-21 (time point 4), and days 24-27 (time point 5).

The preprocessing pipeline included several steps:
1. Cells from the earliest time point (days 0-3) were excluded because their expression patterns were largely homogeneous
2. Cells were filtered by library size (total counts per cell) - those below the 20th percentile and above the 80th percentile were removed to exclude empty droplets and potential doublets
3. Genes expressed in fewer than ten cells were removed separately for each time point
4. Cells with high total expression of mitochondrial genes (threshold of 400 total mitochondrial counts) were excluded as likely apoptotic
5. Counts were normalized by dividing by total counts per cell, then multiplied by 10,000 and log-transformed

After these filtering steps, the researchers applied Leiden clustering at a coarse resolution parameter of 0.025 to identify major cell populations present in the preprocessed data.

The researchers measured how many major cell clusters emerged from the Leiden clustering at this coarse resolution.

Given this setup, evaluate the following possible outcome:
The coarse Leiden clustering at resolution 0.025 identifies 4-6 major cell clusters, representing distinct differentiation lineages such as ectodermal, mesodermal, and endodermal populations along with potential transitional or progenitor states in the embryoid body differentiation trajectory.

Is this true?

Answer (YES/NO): NO